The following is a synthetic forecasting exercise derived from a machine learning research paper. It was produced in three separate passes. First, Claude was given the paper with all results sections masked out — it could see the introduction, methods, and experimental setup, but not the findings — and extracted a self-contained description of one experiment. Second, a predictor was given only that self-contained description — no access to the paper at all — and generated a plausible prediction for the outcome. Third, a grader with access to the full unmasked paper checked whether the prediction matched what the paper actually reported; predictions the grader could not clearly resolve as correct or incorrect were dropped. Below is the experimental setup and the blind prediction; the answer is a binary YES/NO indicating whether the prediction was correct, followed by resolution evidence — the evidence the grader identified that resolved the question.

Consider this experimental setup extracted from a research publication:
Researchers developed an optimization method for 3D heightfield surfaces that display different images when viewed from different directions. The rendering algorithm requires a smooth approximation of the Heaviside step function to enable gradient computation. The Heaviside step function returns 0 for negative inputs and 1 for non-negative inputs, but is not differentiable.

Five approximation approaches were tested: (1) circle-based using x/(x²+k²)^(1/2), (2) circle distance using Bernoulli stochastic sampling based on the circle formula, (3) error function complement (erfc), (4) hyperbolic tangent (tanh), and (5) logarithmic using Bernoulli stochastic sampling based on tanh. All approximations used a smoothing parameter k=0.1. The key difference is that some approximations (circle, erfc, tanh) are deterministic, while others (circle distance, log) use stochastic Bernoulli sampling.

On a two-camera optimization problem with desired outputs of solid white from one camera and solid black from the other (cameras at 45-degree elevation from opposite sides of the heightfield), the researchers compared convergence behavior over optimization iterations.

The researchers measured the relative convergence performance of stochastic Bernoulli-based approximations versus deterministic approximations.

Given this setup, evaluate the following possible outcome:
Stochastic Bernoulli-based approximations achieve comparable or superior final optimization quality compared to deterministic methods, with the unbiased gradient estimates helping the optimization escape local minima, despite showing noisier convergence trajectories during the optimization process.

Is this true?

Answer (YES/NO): NO